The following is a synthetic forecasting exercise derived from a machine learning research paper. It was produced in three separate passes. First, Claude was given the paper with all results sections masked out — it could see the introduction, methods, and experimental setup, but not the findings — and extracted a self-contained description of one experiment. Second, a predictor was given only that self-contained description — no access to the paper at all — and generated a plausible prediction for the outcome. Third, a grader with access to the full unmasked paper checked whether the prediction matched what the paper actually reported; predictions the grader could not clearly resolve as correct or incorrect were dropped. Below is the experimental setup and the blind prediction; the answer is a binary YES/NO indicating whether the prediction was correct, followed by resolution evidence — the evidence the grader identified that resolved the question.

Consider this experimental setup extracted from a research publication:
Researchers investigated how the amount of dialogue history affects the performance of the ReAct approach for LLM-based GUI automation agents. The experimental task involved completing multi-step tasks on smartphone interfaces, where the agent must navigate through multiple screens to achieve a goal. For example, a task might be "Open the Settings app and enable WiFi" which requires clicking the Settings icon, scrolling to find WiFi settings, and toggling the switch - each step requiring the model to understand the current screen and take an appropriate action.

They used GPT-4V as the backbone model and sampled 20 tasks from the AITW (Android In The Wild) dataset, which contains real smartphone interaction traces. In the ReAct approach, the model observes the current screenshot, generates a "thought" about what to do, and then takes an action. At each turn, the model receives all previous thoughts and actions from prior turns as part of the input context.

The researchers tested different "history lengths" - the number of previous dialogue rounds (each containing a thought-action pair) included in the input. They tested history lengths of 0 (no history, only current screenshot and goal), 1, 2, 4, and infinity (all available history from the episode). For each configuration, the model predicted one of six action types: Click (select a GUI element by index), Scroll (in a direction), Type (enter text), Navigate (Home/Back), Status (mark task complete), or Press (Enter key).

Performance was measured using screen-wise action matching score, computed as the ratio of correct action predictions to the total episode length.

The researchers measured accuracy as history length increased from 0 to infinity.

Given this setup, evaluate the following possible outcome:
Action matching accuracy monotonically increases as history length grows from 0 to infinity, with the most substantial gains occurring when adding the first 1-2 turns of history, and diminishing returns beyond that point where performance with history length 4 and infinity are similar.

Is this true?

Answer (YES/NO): NO